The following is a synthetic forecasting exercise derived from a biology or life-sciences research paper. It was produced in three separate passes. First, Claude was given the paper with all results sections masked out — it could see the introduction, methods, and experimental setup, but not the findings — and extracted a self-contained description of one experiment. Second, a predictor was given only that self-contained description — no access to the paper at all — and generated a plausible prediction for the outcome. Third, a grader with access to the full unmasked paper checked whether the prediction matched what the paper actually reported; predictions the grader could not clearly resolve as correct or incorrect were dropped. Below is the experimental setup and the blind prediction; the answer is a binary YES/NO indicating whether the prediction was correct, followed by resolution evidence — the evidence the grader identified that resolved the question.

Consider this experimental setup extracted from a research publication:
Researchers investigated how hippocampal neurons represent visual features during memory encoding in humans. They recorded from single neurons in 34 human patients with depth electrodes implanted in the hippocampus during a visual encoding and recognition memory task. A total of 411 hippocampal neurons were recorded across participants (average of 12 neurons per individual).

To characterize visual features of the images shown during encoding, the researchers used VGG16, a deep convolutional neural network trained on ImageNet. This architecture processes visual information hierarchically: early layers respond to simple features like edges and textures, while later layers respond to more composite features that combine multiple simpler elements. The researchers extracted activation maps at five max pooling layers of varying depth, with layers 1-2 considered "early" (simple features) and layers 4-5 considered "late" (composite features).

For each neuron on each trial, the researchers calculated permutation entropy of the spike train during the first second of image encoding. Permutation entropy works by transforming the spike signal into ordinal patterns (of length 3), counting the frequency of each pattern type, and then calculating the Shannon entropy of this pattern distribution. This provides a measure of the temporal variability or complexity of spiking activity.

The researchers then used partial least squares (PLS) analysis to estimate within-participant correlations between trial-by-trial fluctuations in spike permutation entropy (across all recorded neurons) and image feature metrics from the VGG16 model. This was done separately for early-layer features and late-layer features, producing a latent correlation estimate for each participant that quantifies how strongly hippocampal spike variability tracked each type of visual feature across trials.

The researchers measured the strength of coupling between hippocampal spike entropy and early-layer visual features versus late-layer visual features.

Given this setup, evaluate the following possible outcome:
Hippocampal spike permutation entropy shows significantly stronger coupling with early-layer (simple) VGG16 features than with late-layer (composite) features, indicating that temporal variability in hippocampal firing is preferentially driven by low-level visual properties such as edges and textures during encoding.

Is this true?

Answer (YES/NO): NO